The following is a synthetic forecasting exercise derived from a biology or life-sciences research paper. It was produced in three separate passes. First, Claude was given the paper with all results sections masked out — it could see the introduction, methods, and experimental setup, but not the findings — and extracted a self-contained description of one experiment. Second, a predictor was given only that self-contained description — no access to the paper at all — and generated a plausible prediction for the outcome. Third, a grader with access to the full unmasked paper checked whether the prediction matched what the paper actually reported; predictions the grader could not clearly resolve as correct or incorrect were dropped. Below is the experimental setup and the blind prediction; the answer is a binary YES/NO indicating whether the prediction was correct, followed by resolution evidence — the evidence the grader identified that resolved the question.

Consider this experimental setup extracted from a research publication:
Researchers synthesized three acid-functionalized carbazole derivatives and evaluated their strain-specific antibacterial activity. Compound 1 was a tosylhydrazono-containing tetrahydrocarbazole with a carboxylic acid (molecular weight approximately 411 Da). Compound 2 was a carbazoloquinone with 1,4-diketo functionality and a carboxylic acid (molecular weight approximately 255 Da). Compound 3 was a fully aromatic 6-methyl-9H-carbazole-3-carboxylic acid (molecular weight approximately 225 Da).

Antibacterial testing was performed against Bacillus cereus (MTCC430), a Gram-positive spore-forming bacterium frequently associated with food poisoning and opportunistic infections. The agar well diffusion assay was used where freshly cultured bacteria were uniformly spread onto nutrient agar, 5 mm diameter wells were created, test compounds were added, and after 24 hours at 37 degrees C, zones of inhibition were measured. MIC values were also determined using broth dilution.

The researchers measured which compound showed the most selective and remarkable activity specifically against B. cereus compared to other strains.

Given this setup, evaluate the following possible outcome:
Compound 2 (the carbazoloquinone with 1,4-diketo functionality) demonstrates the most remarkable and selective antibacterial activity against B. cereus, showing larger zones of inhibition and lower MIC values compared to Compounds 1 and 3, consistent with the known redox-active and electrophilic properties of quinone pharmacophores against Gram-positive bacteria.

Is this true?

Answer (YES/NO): NO